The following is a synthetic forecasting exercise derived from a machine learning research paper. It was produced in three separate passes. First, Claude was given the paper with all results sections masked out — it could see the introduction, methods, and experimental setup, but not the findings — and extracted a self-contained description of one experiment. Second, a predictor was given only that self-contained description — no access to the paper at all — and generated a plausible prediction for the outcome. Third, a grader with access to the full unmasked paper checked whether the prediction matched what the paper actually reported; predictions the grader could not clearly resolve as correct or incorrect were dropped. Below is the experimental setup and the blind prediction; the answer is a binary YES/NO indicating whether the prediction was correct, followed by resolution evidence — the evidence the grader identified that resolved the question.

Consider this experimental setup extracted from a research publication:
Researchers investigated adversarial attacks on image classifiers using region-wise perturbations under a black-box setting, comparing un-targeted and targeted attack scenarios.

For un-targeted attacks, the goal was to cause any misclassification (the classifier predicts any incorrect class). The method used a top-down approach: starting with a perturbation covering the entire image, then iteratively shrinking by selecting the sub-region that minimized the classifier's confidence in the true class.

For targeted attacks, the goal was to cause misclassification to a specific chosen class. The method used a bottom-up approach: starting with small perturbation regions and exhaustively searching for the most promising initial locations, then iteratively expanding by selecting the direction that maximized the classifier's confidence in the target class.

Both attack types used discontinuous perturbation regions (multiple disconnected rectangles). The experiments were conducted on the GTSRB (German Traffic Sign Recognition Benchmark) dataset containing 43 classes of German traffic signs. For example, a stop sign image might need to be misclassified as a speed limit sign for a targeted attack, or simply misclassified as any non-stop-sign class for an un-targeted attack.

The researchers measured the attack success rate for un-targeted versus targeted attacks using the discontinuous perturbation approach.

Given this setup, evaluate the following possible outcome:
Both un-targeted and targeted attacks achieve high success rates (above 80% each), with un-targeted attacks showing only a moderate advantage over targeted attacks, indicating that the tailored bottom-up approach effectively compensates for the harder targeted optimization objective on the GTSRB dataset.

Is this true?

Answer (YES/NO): YES